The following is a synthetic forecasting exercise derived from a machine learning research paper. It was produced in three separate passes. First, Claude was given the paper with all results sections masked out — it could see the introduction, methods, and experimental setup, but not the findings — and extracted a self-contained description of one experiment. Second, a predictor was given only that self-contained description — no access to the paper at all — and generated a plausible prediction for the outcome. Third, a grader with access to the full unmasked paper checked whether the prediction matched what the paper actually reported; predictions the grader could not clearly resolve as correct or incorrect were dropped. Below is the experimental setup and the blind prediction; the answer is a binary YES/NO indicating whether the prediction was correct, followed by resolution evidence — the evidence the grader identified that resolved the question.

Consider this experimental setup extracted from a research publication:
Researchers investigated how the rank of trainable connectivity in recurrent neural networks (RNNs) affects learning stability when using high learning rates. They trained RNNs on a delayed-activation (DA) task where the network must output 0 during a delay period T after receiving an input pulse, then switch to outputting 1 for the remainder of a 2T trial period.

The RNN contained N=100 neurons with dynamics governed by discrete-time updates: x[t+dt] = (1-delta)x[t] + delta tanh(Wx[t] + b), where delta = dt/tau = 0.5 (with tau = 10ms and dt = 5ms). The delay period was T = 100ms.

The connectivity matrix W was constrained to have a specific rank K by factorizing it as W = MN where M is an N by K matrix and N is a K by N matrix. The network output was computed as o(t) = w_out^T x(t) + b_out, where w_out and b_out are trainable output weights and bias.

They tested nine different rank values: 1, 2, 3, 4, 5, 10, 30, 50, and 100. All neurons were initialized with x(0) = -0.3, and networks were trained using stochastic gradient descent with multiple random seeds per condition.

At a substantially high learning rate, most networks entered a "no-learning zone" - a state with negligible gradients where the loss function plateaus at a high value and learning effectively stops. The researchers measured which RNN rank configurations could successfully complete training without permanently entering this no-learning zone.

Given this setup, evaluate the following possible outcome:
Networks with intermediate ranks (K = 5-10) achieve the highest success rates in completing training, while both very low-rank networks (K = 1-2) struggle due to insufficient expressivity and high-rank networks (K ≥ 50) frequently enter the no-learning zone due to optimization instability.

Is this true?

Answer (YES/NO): NO